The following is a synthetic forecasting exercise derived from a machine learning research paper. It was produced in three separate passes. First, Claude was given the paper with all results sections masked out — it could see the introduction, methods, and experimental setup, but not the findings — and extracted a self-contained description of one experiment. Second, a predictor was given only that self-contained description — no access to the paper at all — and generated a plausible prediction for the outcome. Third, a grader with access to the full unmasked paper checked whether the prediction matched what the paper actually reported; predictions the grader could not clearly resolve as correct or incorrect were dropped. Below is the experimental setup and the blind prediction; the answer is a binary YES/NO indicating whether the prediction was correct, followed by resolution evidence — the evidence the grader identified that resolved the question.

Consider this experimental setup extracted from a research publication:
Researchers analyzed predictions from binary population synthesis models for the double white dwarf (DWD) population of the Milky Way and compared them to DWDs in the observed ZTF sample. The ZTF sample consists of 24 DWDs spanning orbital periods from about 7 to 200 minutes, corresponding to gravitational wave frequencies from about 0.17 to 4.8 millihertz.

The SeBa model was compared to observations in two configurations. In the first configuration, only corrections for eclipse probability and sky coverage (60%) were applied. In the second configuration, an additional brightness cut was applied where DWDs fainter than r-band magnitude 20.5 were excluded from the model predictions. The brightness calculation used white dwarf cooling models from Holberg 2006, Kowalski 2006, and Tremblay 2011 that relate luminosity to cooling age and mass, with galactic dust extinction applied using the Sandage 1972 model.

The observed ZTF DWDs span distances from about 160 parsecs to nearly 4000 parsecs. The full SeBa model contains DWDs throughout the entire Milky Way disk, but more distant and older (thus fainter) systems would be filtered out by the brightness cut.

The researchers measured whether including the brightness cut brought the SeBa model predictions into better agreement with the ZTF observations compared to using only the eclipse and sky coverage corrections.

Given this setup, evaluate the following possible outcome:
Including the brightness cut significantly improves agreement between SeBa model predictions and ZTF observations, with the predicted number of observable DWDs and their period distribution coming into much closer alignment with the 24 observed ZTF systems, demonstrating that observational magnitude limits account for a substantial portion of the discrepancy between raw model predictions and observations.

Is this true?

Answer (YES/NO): NO